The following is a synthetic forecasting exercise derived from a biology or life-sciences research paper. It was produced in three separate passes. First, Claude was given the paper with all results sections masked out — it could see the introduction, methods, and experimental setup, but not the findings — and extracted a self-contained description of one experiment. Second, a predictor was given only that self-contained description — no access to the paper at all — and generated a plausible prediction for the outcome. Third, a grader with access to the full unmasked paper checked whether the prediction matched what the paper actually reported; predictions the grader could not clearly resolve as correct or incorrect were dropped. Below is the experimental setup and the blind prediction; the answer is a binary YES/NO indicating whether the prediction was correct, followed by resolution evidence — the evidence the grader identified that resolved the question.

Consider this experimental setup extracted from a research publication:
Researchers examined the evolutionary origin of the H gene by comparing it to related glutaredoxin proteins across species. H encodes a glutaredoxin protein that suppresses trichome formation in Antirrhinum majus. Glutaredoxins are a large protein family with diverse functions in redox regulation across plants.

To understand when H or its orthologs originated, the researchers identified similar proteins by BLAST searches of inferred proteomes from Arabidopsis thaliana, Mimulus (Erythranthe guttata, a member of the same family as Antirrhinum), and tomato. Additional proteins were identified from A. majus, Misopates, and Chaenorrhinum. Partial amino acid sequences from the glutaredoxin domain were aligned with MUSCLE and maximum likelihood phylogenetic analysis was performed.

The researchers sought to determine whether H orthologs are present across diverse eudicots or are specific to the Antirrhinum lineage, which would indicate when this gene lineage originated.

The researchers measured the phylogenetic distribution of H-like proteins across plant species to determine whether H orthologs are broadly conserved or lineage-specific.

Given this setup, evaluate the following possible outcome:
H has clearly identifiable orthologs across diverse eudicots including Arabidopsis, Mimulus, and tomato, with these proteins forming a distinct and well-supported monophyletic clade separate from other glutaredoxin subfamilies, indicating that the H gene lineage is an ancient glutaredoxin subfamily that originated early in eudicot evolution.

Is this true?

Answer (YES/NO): NO